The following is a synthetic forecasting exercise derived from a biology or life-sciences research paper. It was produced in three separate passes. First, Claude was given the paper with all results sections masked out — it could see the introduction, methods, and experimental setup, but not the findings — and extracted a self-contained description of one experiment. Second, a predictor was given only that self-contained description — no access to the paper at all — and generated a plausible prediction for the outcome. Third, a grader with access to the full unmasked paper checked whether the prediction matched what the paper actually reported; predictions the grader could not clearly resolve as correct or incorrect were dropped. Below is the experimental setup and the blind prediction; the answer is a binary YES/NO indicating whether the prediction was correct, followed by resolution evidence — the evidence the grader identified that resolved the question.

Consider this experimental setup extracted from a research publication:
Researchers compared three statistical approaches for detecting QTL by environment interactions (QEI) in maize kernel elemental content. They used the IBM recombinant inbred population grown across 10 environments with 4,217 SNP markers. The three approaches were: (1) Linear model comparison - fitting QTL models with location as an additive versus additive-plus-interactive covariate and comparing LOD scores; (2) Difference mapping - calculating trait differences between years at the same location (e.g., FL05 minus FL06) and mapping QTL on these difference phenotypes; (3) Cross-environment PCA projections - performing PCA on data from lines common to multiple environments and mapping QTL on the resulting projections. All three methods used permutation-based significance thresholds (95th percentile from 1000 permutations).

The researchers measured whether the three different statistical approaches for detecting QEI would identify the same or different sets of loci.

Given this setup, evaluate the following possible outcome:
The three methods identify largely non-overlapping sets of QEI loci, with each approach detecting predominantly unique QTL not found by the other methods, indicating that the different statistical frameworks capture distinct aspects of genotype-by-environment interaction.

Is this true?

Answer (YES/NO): YES